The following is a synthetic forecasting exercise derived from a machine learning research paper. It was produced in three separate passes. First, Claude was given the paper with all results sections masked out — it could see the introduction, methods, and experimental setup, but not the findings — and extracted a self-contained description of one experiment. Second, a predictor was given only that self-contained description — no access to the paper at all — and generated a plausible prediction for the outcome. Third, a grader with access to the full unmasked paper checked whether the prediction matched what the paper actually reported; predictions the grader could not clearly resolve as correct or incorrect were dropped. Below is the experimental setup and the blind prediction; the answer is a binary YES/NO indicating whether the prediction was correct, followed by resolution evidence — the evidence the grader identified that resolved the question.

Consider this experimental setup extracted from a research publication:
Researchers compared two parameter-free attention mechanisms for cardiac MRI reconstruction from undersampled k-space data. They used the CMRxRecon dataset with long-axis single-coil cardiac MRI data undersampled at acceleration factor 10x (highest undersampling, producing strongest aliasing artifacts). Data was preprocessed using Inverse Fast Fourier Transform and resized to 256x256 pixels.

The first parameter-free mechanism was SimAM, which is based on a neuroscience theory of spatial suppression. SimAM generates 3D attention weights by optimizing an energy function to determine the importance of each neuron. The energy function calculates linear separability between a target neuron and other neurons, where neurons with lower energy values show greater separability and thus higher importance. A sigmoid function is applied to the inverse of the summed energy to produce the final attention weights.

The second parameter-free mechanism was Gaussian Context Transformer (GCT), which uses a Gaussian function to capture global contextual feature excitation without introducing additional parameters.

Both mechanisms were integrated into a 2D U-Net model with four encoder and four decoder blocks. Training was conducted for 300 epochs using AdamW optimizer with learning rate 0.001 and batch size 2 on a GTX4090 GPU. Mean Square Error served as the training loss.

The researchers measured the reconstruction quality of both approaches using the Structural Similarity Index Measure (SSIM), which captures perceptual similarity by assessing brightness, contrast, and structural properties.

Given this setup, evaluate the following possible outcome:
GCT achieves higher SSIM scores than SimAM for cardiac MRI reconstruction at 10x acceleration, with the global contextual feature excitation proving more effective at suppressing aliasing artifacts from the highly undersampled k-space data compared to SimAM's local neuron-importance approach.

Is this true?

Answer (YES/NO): NO